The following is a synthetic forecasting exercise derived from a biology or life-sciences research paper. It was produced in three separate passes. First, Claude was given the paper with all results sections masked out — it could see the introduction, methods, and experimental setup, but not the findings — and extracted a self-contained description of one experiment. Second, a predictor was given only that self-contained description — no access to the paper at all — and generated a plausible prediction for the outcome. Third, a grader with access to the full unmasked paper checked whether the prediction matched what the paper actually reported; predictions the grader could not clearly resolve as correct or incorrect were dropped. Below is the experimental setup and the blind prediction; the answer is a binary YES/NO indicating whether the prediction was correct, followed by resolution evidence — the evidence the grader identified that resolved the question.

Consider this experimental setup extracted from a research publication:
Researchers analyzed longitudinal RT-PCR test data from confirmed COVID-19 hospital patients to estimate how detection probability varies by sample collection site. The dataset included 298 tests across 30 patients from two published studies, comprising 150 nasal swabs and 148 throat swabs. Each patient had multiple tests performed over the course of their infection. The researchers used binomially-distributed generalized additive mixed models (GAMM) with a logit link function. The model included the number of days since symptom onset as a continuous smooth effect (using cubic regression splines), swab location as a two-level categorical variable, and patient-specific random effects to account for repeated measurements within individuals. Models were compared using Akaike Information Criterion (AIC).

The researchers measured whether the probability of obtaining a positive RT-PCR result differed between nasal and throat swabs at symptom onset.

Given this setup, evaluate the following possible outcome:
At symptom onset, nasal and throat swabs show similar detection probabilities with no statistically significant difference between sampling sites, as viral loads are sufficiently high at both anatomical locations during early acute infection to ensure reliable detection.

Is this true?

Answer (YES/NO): NO